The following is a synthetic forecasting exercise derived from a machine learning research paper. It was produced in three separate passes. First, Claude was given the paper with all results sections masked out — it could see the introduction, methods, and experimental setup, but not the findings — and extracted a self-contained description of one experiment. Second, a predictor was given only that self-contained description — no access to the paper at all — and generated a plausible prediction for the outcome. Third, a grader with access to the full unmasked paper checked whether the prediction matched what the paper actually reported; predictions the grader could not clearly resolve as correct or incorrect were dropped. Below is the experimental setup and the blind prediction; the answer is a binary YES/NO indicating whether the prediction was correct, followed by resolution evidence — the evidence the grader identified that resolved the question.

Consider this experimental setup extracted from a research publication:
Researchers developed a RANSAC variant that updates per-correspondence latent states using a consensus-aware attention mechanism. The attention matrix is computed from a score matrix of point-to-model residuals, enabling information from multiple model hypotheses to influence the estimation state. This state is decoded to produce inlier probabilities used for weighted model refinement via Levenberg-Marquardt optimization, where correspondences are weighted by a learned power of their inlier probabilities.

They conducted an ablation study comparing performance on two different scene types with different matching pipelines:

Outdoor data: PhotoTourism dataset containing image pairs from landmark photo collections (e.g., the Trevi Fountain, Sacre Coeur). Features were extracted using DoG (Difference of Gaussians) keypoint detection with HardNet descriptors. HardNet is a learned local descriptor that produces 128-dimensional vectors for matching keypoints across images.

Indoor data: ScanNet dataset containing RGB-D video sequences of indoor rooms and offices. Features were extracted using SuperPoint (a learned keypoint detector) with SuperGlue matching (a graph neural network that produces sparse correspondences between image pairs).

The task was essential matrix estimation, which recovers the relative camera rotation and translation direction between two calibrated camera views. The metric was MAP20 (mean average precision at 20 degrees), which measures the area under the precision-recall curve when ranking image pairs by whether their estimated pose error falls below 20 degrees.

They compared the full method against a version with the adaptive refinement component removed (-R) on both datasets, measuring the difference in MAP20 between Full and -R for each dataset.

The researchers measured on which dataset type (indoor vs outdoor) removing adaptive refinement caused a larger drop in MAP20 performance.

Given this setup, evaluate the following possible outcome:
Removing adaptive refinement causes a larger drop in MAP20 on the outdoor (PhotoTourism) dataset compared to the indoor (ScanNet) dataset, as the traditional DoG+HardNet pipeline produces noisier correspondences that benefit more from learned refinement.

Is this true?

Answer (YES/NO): NO